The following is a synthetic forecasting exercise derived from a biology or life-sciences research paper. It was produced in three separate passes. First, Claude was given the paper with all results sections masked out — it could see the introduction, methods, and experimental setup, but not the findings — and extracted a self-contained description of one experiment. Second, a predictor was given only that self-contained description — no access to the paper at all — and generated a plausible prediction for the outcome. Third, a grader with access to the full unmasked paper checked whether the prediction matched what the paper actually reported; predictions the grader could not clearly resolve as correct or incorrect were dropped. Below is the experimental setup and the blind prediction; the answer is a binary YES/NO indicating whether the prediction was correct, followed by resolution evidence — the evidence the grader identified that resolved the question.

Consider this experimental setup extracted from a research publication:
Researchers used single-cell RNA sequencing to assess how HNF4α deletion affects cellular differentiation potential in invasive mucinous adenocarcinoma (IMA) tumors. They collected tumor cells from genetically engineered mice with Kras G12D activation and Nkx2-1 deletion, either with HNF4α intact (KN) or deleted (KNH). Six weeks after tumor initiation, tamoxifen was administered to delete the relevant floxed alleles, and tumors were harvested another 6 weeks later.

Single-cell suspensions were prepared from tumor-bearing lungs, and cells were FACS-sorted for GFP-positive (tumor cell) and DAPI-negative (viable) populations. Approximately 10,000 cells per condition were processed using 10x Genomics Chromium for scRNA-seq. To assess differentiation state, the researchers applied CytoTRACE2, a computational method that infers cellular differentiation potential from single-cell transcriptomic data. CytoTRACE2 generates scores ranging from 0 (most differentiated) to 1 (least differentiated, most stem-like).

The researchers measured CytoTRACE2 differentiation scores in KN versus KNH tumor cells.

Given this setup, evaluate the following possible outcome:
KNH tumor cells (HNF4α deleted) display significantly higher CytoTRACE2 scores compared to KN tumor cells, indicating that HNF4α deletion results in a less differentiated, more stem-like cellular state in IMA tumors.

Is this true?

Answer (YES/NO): YES